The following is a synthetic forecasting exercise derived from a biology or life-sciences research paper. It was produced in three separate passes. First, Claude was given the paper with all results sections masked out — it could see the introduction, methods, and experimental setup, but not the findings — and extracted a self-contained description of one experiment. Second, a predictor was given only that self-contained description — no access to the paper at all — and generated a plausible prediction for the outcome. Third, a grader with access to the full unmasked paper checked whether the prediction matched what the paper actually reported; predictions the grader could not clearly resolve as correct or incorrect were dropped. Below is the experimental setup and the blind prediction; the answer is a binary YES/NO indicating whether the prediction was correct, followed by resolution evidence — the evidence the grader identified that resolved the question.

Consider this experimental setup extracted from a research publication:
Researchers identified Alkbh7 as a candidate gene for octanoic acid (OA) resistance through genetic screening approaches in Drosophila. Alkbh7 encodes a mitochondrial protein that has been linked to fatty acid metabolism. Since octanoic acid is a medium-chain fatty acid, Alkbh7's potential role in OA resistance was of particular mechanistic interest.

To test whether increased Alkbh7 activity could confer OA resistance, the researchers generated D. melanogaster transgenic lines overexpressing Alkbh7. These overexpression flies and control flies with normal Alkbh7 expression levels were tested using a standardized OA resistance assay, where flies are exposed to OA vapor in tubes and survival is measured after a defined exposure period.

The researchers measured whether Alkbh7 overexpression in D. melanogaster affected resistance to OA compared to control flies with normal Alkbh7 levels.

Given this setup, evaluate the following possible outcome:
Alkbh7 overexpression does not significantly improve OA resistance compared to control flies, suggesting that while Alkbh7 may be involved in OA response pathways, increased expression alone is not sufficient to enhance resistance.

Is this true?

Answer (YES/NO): NO